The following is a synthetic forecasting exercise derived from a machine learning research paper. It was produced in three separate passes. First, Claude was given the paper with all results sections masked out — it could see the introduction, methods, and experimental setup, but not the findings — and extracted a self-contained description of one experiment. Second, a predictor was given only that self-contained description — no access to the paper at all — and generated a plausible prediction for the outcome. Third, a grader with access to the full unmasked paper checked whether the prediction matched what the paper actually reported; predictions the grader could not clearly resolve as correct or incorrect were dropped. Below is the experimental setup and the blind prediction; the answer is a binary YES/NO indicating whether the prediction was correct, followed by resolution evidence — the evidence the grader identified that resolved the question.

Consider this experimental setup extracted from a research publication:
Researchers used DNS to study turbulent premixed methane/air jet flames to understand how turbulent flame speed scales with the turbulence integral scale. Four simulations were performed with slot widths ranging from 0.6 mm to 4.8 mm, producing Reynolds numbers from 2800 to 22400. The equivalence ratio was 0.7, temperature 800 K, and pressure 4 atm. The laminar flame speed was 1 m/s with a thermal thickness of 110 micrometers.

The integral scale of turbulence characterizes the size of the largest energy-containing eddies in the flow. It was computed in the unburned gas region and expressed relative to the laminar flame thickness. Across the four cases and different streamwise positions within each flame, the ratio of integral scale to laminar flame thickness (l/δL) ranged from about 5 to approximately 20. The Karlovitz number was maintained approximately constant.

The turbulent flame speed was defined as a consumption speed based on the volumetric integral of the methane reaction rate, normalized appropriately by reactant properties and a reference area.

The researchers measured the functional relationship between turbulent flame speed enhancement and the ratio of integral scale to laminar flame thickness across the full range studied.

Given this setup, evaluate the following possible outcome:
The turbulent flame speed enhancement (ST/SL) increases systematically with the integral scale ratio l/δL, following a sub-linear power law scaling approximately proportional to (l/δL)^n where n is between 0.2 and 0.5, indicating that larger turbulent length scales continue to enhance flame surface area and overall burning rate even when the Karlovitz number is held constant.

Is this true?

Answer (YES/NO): NO